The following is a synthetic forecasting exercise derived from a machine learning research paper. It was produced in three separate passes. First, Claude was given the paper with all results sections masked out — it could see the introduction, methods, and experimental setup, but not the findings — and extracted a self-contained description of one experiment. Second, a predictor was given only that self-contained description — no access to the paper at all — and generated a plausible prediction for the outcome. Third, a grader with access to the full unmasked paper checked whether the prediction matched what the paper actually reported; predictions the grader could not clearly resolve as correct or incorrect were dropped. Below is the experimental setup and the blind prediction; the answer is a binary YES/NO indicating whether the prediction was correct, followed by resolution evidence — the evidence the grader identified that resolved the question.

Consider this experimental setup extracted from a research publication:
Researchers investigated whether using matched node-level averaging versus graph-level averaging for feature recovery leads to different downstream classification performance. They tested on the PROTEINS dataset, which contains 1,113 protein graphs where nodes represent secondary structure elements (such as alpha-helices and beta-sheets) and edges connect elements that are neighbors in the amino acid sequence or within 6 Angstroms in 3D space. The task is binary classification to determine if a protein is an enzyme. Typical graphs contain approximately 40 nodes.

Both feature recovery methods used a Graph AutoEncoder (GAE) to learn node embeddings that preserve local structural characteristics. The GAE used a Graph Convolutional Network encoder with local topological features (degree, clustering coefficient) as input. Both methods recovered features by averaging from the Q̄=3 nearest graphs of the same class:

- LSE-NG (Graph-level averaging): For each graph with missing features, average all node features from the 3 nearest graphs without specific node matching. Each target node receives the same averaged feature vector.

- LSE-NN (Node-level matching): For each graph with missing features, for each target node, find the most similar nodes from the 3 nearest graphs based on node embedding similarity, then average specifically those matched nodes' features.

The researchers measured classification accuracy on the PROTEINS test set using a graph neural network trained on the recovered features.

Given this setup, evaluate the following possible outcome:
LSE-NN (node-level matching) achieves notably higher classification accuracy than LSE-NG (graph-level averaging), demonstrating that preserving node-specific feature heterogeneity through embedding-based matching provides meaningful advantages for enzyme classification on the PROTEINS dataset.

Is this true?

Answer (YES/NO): NO